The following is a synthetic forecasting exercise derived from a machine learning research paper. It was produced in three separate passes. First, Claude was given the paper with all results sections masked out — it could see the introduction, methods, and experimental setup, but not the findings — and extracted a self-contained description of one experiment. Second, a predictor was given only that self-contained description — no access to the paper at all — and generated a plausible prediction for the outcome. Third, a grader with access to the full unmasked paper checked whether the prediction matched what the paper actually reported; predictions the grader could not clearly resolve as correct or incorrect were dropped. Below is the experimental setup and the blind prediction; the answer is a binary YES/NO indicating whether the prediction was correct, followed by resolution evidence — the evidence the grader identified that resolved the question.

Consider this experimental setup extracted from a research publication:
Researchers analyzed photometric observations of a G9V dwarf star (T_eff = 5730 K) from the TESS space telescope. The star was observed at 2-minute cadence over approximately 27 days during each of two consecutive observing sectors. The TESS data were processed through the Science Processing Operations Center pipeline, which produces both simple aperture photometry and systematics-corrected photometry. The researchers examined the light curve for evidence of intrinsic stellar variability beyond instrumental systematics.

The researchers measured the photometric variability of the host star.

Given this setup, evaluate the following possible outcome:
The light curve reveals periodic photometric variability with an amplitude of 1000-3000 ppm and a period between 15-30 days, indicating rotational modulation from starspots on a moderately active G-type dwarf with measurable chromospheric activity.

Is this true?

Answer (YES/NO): NO